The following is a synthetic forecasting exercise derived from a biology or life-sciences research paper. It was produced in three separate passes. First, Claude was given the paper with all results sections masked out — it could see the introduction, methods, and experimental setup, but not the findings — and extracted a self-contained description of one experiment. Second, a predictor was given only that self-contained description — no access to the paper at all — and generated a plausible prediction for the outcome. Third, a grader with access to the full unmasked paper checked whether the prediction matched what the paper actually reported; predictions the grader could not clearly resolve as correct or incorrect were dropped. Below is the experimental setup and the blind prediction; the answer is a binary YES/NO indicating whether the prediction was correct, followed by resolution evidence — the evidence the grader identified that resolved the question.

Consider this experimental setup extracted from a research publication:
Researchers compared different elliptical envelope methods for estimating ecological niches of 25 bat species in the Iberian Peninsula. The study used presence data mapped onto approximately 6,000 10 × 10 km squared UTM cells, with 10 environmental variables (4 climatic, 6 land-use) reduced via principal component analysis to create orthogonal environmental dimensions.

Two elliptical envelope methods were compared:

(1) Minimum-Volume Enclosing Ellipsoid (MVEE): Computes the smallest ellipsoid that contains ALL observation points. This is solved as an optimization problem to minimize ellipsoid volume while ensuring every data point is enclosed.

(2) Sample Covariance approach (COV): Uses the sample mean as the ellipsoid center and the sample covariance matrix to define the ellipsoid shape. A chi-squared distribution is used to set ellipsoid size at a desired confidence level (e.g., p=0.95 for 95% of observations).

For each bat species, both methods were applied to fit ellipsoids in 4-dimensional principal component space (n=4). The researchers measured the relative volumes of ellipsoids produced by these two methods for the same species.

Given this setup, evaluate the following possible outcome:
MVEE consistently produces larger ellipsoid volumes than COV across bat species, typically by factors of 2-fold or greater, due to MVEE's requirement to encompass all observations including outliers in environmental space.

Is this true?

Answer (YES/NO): YES